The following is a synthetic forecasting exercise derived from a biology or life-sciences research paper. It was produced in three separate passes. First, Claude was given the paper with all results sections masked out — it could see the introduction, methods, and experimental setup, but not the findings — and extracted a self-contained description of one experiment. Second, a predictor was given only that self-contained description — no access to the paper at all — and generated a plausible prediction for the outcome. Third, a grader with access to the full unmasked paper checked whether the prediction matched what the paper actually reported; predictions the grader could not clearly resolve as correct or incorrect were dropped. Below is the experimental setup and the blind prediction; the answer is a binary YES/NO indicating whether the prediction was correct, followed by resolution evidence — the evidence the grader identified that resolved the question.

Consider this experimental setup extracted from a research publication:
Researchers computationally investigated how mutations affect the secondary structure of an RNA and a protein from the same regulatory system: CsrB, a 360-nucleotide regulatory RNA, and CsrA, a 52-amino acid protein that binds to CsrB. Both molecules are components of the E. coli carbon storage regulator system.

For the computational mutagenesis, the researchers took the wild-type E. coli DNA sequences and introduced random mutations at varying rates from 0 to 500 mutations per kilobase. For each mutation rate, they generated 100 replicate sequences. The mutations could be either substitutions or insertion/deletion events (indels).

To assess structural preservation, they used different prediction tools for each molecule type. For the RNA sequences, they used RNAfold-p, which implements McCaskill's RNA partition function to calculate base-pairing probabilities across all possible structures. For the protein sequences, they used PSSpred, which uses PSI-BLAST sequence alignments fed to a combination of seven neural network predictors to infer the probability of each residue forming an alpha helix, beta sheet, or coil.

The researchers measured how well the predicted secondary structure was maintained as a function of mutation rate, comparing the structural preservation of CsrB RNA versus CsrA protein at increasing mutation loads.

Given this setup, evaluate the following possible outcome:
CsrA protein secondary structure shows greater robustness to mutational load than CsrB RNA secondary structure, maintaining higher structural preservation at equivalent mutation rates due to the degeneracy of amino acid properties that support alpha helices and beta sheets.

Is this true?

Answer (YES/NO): NO